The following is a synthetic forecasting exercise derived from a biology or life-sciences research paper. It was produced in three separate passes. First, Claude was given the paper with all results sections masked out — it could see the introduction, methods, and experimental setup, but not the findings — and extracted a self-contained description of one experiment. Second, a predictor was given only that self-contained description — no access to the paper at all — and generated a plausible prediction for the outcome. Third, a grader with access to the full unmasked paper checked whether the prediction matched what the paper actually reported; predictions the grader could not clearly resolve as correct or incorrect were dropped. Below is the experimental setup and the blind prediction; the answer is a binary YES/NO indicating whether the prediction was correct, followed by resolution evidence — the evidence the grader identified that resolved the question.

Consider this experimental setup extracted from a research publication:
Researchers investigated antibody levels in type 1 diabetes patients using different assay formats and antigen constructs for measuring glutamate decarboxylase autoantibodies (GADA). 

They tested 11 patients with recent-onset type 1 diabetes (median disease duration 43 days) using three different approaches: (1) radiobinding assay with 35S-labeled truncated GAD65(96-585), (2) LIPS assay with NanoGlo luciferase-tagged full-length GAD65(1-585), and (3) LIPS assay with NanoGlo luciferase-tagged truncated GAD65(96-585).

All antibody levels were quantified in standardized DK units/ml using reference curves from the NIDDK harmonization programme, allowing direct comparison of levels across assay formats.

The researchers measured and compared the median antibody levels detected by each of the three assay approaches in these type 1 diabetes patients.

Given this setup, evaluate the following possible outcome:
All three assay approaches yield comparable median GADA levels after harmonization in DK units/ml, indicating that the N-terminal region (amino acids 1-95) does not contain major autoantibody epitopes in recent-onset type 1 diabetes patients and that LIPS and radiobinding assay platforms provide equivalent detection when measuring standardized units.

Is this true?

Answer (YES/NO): YES